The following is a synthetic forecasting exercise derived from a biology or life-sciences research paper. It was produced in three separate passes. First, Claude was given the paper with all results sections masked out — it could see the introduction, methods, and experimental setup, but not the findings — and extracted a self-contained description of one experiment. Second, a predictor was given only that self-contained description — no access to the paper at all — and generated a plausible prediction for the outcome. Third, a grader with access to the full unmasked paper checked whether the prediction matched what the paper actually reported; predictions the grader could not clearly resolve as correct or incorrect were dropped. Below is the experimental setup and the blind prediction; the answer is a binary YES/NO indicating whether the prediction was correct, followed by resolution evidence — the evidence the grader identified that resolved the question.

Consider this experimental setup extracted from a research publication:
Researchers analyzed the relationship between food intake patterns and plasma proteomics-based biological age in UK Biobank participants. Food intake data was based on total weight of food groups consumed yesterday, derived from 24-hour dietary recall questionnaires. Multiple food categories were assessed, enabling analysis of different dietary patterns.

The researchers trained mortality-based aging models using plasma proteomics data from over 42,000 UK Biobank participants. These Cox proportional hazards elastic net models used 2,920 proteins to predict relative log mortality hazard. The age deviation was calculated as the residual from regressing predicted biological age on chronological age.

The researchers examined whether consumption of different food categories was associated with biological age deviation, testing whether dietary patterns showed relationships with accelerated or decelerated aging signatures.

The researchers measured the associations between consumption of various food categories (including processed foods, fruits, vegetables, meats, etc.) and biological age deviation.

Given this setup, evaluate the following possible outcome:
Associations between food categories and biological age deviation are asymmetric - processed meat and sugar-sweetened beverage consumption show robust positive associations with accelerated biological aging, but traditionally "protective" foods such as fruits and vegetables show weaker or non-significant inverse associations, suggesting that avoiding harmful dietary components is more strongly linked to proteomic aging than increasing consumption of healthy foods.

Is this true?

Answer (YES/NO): NO